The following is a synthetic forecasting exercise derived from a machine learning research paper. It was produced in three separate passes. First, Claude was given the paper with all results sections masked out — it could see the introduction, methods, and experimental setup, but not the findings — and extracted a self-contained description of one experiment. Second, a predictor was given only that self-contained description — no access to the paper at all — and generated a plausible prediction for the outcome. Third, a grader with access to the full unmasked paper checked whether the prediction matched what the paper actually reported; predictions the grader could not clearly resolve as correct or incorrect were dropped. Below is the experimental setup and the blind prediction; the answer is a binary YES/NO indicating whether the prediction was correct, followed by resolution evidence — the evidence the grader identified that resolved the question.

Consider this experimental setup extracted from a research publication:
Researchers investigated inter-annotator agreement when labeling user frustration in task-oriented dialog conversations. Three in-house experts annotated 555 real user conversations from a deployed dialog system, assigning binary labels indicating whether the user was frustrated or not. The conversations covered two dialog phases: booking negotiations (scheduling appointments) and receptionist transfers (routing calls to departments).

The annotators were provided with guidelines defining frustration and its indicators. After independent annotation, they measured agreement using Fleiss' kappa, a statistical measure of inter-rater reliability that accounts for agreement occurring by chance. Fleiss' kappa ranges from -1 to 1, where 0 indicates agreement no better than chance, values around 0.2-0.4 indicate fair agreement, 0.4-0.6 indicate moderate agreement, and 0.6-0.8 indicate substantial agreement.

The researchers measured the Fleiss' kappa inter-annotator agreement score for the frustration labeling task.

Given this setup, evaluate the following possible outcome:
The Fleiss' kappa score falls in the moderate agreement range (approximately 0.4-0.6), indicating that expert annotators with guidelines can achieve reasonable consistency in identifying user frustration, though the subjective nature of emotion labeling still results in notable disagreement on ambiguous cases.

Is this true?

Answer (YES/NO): YES